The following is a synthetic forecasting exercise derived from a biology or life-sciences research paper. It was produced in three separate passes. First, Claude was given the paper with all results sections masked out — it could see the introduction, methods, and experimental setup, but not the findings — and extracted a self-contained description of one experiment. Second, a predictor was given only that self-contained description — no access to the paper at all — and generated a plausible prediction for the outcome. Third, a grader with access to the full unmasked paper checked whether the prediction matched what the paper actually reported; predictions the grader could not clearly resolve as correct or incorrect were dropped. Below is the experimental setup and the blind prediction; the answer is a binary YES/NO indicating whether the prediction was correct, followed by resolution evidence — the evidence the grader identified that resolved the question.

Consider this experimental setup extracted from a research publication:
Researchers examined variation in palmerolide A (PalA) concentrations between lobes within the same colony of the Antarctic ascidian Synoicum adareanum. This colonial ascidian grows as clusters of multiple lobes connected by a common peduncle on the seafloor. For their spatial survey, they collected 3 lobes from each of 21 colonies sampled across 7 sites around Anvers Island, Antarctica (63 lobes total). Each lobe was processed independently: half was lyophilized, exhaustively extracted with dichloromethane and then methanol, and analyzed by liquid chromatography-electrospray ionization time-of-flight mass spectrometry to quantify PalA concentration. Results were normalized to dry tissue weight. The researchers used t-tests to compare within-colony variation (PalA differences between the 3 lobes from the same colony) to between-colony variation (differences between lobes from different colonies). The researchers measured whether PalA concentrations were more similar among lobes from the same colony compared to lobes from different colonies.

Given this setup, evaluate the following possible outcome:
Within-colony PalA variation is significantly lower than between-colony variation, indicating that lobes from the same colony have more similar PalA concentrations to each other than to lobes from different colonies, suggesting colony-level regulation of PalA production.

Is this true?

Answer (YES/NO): NO